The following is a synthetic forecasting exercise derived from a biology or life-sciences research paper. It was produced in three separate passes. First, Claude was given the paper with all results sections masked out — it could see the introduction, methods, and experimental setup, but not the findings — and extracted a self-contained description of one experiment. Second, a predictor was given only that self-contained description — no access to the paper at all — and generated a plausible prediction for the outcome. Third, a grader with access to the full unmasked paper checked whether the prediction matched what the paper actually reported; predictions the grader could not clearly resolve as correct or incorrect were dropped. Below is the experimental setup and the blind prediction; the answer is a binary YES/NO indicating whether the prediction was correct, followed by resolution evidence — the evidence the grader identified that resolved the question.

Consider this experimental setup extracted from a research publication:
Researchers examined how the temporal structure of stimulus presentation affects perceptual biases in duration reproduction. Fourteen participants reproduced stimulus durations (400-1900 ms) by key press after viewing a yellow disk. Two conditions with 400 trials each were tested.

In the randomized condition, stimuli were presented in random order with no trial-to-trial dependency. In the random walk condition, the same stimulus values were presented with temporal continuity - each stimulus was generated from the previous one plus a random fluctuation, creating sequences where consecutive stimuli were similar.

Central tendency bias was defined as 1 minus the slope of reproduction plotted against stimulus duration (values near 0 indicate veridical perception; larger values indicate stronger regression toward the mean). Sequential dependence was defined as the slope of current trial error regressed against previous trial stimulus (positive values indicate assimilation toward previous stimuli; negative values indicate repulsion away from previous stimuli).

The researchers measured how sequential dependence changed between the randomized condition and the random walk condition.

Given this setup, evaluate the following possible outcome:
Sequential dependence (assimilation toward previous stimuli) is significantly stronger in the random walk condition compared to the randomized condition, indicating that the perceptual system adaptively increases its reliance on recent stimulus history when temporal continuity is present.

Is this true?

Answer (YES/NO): NO